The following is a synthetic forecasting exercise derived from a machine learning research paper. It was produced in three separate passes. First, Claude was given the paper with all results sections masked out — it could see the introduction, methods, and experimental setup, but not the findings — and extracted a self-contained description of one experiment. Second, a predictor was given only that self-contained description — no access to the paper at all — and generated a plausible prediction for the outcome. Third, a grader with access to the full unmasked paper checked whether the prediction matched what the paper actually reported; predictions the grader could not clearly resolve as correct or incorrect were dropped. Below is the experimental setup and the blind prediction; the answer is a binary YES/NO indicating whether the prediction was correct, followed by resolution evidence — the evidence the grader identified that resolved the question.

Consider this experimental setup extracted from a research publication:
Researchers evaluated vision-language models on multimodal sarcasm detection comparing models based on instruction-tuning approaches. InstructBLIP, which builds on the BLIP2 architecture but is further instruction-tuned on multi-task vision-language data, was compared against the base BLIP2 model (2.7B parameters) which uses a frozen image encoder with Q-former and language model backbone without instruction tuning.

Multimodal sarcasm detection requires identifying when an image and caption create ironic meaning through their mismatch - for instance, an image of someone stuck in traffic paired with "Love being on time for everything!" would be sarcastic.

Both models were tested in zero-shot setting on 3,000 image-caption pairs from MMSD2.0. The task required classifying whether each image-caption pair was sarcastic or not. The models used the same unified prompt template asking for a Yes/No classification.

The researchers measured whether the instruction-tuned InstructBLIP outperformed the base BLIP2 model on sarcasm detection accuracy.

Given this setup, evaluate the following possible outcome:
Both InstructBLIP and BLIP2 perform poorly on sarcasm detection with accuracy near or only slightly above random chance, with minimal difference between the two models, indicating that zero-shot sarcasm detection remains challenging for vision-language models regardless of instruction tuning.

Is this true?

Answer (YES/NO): NO